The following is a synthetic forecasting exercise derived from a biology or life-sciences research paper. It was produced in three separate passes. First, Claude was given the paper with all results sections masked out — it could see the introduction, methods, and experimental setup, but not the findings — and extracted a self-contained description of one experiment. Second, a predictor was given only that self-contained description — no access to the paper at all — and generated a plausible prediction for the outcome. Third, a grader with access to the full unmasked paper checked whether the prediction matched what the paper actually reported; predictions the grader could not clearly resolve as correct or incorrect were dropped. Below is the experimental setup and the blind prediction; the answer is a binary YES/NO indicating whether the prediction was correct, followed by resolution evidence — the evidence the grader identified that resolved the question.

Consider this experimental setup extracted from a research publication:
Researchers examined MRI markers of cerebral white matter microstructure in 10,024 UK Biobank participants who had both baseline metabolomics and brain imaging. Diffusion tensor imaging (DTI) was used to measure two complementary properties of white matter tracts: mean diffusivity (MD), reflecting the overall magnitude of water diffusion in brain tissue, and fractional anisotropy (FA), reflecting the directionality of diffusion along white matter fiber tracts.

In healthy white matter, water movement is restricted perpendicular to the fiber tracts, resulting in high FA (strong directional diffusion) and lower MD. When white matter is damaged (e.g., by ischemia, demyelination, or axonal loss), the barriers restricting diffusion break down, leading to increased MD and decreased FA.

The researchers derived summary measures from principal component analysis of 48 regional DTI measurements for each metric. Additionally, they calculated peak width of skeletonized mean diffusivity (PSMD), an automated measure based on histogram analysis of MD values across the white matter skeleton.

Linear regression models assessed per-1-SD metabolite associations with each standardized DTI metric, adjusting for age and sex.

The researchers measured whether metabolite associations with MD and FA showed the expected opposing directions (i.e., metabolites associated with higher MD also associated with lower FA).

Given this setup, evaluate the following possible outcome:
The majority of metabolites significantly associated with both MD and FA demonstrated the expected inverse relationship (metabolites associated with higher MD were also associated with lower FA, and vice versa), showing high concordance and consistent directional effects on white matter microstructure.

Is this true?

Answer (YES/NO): YES